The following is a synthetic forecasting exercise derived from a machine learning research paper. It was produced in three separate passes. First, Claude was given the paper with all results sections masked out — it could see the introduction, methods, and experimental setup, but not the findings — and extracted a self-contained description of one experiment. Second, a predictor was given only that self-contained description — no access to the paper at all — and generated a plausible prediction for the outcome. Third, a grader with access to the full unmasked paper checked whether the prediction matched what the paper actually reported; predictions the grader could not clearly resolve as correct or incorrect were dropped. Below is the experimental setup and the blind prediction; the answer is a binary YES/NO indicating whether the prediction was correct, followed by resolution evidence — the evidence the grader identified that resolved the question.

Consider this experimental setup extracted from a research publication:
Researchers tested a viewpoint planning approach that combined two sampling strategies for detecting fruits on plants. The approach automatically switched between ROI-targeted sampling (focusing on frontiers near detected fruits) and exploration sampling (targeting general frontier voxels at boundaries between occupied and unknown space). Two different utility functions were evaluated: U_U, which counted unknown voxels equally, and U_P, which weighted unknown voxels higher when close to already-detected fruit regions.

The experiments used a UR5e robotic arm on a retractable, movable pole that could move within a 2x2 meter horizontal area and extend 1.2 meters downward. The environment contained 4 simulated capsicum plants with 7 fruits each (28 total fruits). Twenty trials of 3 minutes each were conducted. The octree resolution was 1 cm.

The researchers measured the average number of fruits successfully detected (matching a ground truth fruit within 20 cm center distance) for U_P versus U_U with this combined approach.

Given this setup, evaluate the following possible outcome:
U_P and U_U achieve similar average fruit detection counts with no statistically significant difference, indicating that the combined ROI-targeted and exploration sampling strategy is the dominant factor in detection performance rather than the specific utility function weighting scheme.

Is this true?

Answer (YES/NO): NO